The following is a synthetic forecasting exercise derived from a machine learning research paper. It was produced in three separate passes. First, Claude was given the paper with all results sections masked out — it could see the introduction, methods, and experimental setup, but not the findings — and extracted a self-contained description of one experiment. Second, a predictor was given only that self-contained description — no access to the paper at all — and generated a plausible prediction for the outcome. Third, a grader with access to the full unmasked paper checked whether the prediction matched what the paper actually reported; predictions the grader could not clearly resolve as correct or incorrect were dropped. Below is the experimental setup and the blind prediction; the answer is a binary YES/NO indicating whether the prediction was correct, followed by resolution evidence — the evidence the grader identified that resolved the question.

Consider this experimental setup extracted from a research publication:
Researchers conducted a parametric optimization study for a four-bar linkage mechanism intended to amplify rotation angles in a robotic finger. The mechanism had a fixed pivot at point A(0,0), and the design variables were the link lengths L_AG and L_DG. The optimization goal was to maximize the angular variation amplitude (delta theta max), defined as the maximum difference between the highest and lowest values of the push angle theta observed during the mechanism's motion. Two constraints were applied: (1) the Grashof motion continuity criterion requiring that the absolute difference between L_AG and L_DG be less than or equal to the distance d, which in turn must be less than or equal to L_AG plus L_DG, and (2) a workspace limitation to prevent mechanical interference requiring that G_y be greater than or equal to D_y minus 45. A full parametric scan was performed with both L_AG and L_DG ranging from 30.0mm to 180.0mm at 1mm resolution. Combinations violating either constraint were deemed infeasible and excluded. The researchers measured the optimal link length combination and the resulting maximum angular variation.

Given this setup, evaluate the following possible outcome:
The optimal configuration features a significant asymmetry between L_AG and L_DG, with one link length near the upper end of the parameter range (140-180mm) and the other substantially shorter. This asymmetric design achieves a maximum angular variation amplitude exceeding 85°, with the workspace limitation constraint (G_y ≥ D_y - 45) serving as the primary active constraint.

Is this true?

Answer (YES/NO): NO